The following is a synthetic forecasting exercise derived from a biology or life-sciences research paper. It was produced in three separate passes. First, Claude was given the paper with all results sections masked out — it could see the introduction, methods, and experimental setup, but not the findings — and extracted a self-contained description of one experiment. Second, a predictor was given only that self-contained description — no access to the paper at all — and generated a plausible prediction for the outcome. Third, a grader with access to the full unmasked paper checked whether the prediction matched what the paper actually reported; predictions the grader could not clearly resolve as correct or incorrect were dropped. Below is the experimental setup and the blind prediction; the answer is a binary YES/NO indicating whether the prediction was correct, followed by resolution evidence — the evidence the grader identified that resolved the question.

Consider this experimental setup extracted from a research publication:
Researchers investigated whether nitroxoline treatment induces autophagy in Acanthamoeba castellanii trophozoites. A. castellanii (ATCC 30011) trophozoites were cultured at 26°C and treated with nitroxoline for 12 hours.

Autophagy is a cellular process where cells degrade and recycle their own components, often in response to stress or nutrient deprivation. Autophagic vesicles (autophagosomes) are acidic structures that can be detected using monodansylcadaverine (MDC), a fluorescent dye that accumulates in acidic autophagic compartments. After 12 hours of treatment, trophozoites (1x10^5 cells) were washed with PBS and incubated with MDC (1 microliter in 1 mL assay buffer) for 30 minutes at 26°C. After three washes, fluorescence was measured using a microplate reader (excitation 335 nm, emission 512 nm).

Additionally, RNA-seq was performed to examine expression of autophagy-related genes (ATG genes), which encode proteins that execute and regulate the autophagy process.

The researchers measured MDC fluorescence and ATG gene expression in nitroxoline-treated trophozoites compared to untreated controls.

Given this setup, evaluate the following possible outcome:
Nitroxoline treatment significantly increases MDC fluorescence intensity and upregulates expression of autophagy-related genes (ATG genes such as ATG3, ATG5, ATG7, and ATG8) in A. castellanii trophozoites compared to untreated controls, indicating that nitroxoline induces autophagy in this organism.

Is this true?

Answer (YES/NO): NO